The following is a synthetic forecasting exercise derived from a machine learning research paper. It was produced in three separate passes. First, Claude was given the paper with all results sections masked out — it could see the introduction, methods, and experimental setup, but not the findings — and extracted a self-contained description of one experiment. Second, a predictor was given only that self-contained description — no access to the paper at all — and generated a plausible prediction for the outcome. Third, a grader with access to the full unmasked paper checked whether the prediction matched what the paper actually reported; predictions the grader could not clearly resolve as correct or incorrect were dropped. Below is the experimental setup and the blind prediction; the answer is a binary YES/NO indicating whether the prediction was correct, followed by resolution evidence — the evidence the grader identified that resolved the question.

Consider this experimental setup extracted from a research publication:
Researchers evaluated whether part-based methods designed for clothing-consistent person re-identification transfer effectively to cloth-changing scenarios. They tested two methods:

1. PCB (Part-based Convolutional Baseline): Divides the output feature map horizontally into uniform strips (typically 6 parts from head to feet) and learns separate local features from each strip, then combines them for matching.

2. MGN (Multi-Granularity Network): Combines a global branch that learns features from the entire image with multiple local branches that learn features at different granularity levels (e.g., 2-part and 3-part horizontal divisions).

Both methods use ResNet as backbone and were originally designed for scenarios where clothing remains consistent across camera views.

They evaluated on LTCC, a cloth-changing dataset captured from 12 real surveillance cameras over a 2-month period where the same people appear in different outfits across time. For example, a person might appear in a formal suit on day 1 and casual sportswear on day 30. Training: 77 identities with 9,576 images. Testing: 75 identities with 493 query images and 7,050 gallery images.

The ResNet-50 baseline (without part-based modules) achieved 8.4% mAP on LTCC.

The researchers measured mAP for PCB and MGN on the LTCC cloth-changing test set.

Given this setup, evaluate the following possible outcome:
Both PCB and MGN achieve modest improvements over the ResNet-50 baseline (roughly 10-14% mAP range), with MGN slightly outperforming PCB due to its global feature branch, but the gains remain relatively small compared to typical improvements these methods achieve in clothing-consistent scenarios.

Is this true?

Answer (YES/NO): NO